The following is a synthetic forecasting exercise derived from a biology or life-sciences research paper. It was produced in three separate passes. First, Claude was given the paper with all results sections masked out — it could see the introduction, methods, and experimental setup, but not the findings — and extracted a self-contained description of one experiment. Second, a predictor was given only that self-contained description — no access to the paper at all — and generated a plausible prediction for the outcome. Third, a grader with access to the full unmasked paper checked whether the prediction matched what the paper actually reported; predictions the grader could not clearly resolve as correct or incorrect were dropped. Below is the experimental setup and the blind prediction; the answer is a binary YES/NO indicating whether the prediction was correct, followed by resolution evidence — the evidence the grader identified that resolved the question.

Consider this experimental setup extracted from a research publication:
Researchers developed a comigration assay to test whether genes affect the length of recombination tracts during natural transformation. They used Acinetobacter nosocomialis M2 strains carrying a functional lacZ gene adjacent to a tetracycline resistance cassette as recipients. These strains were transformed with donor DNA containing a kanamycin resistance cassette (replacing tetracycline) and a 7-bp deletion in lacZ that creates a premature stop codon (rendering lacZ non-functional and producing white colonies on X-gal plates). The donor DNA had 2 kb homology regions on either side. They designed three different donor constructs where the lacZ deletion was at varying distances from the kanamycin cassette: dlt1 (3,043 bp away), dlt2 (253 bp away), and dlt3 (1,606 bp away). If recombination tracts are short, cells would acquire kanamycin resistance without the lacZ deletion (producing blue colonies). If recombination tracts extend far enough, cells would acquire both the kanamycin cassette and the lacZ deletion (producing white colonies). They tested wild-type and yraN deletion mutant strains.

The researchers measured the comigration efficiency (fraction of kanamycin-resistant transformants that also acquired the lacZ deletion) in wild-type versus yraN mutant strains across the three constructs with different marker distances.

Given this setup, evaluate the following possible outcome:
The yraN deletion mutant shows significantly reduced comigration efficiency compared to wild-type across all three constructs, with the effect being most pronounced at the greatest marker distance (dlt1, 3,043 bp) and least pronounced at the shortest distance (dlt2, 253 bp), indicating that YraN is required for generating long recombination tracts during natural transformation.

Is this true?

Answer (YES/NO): NO